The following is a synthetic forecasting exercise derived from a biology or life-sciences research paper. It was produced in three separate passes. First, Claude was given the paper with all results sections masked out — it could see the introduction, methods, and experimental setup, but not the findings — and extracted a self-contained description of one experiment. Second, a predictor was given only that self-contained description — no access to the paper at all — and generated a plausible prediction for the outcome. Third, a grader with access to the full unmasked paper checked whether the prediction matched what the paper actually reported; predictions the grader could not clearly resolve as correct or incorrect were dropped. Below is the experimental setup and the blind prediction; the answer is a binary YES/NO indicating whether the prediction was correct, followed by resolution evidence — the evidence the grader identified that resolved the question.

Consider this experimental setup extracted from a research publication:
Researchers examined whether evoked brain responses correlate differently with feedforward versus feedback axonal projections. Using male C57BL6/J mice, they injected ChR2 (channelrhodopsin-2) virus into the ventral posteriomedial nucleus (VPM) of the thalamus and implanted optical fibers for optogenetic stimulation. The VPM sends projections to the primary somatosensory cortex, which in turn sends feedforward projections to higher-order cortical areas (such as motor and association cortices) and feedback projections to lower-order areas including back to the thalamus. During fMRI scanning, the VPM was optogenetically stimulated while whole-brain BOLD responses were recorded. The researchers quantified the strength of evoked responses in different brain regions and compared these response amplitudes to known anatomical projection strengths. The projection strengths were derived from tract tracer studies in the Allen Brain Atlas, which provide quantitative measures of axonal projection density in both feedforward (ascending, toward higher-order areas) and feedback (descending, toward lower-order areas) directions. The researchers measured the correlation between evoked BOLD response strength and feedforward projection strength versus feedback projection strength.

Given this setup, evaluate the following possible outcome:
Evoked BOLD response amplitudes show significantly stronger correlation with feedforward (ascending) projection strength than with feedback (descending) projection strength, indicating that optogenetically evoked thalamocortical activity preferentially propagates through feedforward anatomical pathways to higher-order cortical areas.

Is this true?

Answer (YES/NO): YES